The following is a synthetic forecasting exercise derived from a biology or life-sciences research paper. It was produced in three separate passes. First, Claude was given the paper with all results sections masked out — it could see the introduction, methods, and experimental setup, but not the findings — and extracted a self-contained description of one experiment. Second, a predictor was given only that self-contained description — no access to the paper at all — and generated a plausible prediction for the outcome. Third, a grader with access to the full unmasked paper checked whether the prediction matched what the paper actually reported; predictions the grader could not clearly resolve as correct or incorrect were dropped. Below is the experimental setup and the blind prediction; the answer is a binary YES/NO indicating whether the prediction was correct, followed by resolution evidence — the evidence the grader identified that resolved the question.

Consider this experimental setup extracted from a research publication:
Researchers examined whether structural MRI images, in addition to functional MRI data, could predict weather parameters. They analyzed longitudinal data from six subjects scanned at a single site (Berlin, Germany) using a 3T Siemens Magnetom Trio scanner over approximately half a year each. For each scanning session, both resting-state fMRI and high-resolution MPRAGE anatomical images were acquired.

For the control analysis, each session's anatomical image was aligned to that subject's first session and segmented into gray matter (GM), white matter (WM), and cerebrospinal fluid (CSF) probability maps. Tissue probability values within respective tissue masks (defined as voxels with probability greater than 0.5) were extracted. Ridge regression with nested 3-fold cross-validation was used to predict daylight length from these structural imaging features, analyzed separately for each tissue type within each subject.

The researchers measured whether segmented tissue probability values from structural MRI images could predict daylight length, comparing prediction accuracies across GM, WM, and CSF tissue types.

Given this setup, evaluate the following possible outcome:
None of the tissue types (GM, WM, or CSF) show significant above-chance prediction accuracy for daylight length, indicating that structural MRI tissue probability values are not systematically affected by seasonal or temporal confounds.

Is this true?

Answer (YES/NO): NO